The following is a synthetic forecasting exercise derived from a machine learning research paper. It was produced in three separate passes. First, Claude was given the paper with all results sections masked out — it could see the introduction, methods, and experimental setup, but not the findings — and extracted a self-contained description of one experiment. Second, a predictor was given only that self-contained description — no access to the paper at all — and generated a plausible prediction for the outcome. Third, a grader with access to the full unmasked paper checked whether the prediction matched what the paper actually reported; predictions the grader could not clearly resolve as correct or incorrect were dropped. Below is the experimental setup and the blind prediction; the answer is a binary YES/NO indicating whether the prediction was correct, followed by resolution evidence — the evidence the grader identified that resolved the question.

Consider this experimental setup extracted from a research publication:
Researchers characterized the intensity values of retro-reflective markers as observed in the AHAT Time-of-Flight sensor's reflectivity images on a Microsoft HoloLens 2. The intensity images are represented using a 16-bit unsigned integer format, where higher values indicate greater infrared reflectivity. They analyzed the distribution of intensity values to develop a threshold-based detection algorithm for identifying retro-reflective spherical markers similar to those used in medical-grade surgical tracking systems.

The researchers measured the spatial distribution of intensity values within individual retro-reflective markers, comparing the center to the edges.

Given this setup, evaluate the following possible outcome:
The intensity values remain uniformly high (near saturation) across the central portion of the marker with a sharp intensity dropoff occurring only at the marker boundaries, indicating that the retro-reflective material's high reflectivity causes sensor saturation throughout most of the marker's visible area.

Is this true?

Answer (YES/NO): NO